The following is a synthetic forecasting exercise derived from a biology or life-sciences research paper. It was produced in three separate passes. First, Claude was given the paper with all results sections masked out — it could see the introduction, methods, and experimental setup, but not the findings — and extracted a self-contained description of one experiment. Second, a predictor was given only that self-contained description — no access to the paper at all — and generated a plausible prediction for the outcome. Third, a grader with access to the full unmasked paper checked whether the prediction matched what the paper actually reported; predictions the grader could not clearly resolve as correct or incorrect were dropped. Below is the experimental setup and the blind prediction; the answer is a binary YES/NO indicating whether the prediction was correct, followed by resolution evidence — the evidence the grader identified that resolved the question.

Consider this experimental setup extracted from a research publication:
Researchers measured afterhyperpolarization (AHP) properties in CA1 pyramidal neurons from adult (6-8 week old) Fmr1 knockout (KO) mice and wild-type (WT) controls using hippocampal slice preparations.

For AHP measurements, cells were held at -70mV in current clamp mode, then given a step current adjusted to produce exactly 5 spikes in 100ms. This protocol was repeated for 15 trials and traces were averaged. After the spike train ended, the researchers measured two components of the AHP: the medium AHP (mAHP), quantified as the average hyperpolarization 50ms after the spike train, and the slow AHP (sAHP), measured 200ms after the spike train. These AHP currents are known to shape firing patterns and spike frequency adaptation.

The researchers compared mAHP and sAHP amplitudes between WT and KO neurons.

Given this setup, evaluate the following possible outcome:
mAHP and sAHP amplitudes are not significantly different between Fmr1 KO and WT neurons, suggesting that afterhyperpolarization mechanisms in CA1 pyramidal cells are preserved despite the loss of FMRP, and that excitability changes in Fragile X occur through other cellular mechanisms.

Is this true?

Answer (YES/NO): NO